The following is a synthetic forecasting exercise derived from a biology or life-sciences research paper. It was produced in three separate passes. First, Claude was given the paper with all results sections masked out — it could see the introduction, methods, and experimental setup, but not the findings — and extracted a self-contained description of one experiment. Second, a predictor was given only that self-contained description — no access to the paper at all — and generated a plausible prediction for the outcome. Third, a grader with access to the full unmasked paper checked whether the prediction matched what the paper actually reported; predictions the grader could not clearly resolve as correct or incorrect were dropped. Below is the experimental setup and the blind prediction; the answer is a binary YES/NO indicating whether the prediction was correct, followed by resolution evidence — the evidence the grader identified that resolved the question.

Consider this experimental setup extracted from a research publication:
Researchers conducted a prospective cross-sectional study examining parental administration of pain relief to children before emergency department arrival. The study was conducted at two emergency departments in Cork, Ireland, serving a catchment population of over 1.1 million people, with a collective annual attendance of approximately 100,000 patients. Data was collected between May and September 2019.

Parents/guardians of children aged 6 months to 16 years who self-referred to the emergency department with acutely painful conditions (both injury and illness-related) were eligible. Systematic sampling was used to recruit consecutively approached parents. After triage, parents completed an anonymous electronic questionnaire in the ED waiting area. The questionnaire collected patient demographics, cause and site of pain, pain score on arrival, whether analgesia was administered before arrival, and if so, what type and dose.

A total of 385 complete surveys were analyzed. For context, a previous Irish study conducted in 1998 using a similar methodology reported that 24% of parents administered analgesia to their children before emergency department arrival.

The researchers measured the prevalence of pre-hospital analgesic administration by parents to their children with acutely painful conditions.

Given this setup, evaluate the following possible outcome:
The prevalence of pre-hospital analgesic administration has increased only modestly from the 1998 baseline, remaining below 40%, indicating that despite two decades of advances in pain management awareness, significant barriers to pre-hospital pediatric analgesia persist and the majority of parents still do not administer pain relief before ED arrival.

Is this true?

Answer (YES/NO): NO